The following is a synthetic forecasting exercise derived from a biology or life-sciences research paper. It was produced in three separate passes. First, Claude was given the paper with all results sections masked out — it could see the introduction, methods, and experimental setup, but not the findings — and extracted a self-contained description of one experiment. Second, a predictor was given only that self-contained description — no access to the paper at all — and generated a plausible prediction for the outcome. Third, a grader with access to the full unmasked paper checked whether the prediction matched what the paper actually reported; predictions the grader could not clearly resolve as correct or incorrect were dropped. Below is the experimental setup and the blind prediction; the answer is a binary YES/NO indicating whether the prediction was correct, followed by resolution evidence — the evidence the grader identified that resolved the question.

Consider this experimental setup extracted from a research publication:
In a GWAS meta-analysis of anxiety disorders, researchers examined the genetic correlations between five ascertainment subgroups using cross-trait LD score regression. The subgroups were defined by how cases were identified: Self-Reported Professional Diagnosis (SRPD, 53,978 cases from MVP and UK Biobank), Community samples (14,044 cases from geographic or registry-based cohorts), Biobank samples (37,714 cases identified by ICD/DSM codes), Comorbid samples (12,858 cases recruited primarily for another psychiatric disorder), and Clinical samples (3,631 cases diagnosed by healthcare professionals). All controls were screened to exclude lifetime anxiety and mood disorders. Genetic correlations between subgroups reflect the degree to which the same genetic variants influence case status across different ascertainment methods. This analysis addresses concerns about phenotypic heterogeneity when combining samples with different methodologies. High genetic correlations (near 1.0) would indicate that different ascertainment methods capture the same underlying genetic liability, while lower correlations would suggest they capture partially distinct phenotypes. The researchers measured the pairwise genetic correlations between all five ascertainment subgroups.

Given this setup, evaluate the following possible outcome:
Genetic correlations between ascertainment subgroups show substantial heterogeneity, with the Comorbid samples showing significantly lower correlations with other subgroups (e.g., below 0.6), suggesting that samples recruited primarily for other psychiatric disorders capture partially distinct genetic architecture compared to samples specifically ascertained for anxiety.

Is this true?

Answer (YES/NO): NO